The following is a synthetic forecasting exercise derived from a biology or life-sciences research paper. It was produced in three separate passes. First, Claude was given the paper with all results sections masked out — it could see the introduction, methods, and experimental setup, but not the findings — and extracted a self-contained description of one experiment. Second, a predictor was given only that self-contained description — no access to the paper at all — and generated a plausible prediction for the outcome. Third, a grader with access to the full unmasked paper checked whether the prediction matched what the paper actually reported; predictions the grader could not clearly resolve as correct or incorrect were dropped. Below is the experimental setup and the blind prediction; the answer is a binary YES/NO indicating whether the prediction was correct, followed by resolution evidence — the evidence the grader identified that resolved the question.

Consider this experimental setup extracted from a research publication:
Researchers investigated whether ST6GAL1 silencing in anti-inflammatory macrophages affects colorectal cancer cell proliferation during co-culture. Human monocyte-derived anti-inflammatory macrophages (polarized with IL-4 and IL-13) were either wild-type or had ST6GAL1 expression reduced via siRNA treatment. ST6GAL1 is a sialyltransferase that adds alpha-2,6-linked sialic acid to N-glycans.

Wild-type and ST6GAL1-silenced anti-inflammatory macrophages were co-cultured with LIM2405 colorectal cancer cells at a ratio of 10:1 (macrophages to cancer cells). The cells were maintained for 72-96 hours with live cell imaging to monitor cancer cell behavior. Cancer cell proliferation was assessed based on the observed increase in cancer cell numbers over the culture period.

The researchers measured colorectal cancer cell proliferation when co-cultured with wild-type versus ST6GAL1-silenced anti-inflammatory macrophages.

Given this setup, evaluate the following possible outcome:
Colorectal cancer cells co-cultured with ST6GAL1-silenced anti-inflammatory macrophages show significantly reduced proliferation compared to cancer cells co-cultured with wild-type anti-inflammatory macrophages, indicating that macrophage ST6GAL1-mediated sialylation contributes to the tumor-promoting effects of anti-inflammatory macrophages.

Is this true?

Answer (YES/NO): YES